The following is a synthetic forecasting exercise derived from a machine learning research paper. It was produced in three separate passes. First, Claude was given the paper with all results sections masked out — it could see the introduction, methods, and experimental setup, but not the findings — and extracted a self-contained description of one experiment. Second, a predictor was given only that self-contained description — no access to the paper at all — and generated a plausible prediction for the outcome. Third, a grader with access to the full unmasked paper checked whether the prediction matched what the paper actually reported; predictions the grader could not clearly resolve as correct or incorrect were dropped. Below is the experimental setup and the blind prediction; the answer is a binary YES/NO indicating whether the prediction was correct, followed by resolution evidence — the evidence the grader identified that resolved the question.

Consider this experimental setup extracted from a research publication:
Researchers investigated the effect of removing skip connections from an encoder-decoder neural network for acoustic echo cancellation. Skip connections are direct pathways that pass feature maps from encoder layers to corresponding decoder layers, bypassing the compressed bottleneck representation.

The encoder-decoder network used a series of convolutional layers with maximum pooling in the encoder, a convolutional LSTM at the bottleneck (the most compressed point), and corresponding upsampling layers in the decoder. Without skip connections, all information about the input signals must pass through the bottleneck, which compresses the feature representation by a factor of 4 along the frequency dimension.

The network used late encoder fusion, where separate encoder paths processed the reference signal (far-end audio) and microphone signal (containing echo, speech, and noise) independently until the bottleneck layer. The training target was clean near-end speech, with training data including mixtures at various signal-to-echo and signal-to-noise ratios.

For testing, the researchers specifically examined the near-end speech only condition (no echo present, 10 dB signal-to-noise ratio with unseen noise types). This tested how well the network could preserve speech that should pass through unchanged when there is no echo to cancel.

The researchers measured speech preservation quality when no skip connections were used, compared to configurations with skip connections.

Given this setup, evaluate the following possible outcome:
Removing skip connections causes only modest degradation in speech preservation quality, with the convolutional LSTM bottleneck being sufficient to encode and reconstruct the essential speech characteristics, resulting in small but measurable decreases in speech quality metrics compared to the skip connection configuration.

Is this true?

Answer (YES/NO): YES